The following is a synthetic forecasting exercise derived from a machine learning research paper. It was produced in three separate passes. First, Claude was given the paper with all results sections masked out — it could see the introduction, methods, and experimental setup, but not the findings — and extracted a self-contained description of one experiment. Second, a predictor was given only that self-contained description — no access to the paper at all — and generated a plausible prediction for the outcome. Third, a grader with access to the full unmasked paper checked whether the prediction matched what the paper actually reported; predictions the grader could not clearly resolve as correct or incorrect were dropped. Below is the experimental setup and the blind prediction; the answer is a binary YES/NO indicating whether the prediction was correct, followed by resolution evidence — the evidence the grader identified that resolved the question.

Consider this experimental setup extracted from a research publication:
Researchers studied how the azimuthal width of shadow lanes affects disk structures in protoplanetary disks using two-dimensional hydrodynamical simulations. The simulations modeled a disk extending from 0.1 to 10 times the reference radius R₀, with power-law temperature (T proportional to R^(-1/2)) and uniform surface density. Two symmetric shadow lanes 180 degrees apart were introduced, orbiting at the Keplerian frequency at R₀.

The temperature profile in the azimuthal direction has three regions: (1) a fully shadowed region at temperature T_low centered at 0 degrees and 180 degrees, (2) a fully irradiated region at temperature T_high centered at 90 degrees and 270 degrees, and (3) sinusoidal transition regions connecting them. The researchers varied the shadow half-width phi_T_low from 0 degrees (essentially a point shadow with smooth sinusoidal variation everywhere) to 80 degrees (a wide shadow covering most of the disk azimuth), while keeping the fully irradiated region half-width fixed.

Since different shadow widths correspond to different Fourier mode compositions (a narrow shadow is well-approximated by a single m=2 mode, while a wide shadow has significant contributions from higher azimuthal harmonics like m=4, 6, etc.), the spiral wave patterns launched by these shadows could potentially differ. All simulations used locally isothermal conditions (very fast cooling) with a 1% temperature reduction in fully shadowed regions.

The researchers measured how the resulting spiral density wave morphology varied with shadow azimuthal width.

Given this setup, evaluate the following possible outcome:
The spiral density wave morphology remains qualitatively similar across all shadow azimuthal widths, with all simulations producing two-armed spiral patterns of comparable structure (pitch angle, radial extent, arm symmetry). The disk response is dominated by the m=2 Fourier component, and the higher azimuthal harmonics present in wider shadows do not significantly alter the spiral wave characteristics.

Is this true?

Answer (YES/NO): NO